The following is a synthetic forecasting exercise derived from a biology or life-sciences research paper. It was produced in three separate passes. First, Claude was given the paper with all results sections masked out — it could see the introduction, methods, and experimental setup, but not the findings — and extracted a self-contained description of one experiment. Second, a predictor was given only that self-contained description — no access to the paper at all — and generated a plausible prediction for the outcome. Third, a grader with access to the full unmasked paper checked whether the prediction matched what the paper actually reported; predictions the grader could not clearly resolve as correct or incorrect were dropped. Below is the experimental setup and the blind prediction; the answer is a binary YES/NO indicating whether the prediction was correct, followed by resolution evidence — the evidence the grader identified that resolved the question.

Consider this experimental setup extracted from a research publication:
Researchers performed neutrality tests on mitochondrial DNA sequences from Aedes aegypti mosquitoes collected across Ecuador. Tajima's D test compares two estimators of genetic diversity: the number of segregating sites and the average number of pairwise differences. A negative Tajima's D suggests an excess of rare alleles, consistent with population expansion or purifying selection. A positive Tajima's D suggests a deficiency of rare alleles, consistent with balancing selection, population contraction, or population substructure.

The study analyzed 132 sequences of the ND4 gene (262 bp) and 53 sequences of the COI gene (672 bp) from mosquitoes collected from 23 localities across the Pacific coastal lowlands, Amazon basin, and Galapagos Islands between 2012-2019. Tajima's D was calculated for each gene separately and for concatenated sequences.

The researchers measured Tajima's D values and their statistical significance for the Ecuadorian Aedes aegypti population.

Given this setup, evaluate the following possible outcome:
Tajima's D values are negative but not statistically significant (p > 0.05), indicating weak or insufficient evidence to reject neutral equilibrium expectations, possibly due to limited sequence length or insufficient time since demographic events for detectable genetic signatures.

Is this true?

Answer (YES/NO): NO